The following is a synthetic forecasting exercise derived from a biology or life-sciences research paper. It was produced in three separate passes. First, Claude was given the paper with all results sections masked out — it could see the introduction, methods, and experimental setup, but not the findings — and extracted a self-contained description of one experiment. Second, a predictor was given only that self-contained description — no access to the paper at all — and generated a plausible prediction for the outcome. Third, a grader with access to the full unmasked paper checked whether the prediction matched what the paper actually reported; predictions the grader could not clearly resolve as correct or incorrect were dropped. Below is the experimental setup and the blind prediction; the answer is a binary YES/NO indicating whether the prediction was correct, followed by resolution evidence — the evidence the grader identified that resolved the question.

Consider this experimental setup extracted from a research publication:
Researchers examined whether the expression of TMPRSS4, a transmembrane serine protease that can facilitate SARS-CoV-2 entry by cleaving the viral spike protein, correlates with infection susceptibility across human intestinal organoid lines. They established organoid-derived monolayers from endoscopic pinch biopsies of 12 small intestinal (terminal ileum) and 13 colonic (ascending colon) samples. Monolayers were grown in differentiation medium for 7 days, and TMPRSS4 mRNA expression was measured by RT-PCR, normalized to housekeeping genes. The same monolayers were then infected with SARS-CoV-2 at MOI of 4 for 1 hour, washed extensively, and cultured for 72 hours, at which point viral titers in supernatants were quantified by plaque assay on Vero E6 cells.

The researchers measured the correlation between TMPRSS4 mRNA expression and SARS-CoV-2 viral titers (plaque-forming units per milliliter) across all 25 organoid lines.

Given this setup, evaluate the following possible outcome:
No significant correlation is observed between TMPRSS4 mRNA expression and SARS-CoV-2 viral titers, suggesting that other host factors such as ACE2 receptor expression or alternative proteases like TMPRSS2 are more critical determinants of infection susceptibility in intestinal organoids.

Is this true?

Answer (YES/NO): YES